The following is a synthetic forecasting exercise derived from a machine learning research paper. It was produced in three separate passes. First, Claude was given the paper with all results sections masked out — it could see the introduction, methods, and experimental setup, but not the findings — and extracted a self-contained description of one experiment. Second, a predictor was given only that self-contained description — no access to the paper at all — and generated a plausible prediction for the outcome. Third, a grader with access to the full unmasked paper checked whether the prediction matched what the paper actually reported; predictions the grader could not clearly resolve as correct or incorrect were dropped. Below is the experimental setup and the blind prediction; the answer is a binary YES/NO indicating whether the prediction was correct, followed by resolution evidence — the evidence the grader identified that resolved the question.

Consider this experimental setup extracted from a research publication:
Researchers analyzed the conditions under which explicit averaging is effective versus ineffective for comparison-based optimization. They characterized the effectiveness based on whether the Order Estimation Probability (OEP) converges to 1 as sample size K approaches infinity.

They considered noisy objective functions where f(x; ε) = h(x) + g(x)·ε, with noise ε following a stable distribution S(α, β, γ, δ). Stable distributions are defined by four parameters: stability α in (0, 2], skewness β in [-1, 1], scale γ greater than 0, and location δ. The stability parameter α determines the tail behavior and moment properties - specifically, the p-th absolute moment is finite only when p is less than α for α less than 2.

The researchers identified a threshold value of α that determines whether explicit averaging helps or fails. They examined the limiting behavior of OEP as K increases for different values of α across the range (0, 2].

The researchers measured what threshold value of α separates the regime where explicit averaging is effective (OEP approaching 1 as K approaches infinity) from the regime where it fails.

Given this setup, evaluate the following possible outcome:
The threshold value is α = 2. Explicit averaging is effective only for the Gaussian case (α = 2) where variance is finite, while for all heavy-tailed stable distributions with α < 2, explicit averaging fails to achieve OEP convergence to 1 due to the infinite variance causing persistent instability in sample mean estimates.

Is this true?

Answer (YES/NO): NO